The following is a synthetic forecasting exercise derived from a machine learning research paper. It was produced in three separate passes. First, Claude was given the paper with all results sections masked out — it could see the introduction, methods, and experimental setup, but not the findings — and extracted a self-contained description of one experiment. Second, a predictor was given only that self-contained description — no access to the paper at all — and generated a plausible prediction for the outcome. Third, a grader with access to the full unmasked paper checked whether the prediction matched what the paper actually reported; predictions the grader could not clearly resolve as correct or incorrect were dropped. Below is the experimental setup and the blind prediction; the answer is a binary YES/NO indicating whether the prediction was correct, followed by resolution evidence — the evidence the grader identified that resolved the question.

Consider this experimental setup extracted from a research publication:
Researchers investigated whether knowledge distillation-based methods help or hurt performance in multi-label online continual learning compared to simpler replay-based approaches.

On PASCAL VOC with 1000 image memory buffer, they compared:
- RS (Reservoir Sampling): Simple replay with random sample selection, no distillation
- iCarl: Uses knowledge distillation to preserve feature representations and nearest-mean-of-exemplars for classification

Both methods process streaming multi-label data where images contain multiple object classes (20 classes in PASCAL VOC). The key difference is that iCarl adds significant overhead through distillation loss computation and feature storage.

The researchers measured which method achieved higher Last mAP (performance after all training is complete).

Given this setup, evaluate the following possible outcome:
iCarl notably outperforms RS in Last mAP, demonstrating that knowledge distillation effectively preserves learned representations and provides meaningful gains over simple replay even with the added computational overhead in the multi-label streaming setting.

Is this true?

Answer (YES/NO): NO